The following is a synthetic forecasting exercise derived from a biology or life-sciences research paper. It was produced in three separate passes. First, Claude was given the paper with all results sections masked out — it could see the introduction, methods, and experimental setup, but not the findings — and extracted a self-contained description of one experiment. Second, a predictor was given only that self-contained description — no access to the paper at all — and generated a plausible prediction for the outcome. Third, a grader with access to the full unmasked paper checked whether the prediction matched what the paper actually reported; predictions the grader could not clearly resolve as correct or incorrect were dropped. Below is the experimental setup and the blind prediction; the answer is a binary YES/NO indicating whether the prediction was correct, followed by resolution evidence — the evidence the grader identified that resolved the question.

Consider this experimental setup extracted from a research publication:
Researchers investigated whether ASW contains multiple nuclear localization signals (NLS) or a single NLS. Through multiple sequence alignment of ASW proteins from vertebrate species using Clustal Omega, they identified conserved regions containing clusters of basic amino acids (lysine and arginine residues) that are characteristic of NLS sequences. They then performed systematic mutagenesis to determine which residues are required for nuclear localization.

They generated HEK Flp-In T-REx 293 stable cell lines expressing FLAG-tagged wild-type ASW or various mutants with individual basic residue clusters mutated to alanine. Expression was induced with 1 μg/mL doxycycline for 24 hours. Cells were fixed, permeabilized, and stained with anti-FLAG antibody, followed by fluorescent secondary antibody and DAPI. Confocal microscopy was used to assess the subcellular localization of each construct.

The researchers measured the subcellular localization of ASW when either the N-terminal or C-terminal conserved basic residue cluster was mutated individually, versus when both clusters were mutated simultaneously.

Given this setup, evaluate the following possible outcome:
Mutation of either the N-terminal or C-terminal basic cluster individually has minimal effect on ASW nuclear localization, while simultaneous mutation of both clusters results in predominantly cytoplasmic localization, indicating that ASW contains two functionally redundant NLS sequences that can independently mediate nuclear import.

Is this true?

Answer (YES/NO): NO